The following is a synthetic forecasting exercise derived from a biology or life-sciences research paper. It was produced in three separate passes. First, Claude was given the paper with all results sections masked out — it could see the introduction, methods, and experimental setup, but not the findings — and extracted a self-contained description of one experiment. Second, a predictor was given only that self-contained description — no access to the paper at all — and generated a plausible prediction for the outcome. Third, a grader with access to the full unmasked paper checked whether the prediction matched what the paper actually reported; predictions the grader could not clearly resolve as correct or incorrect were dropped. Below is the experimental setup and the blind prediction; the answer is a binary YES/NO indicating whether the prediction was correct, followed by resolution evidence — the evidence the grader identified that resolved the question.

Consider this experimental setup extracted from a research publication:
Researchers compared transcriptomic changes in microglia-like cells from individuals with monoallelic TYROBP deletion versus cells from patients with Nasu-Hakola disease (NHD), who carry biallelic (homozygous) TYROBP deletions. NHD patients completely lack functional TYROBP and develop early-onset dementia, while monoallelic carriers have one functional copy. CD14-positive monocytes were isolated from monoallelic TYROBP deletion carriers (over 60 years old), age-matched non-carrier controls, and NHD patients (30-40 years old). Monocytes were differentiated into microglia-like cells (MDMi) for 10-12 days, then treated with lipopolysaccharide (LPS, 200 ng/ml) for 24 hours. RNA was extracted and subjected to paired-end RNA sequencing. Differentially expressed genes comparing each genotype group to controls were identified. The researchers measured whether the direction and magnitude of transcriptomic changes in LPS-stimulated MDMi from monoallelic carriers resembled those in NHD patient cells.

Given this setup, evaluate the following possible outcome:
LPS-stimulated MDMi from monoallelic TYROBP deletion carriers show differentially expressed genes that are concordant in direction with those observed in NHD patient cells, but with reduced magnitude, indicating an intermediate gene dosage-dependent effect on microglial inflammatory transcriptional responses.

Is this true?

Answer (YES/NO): YES